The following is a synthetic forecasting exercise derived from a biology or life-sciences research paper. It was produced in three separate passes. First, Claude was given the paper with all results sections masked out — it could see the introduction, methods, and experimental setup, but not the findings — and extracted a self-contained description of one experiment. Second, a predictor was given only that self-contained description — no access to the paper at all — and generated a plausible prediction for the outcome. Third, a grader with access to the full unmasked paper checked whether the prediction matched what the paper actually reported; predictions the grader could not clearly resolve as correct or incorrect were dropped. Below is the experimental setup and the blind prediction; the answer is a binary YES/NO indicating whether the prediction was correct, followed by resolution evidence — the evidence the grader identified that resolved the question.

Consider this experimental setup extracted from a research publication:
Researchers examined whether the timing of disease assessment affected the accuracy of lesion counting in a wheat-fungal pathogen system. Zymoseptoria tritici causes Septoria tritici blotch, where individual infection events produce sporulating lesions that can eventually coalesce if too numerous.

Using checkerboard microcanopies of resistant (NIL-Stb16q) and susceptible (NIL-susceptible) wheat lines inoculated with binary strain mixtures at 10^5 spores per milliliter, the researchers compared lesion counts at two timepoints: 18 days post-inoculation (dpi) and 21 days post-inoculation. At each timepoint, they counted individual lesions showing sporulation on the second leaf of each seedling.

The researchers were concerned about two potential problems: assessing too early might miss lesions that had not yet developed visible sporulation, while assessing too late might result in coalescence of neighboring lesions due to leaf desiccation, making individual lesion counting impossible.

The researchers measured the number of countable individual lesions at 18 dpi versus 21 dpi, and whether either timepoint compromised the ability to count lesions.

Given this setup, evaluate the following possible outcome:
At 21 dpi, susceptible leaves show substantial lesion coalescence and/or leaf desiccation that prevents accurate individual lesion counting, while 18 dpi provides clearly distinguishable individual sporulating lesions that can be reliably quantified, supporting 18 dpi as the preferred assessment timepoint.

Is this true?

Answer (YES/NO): NO